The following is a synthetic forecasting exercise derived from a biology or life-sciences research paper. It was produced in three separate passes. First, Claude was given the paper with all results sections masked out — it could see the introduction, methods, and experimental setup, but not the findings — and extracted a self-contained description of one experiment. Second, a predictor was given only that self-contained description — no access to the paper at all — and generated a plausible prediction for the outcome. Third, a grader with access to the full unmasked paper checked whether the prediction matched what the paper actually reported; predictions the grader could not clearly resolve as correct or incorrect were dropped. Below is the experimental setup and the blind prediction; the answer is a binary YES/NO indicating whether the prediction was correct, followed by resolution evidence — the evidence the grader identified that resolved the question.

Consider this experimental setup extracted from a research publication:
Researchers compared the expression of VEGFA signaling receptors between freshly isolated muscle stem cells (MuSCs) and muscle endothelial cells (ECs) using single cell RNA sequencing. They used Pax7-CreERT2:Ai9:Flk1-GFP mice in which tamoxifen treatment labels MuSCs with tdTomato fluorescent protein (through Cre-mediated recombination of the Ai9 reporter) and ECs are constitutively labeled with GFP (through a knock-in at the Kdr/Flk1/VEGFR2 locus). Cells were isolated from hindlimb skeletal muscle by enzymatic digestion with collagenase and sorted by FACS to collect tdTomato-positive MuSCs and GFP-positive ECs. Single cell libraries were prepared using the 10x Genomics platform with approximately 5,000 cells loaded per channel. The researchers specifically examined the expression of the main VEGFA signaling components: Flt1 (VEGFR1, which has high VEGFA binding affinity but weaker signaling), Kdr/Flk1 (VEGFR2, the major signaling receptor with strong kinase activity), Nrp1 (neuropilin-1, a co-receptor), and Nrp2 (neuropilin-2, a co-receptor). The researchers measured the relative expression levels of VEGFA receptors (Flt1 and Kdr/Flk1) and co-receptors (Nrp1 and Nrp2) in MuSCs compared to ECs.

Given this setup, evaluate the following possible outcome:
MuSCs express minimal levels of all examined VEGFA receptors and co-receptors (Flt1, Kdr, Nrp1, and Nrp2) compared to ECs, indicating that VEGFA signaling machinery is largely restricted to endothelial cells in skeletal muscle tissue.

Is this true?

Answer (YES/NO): NO